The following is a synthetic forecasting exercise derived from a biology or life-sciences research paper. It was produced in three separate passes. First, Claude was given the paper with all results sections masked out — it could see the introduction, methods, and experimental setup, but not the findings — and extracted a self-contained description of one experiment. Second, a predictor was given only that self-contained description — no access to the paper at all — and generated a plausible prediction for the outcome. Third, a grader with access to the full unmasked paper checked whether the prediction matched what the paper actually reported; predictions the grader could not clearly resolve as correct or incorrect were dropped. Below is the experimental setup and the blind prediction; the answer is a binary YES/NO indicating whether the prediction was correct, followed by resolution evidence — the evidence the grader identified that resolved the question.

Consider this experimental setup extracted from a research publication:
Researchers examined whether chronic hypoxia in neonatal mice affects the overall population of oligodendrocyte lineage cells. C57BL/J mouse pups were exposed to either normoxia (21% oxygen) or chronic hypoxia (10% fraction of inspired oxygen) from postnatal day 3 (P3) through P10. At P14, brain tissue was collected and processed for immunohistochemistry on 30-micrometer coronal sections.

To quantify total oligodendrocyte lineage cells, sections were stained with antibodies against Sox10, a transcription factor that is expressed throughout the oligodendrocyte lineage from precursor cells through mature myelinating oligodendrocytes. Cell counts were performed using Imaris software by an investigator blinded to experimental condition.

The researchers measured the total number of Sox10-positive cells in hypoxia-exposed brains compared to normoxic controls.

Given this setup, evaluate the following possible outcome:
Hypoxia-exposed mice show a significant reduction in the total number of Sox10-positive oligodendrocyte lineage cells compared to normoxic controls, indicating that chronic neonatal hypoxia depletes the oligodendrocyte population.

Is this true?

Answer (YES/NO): NO